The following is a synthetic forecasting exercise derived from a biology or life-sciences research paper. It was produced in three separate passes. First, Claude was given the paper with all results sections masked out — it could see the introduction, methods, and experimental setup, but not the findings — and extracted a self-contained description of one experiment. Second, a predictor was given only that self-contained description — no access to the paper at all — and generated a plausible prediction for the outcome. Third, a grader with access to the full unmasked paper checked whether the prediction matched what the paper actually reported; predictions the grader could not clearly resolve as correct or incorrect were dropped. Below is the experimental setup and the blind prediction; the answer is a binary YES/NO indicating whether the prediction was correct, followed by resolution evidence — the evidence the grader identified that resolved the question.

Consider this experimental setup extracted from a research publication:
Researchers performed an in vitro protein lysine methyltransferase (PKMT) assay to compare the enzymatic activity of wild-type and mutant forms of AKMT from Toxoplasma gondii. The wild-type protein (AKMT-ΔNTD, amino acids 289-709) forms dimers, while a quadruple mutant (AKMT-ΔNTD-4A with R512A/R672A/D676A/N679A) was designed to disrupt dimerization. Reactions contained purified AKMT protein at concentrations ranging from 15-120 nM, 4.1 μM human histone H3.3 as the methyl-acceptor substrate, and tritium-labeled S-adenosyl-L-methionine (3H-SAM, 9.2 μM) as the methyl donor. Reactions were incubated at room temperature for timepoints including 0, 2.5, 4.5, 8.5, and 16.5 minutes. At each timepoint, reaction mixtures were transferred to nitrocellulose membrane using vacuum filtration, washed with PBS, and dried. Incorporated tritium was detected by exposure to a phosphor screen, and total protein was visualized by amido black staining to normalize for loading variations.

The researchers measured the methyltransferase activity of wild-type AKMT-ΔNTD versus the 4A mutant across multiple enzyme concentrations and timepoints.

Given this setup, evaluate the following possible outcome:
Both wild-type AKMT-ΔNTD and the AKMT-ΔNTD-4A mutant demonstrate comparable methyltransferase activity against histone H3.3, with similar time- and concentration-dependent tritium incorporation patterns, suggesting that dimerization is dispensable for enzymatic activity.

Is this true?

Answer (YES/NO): NO